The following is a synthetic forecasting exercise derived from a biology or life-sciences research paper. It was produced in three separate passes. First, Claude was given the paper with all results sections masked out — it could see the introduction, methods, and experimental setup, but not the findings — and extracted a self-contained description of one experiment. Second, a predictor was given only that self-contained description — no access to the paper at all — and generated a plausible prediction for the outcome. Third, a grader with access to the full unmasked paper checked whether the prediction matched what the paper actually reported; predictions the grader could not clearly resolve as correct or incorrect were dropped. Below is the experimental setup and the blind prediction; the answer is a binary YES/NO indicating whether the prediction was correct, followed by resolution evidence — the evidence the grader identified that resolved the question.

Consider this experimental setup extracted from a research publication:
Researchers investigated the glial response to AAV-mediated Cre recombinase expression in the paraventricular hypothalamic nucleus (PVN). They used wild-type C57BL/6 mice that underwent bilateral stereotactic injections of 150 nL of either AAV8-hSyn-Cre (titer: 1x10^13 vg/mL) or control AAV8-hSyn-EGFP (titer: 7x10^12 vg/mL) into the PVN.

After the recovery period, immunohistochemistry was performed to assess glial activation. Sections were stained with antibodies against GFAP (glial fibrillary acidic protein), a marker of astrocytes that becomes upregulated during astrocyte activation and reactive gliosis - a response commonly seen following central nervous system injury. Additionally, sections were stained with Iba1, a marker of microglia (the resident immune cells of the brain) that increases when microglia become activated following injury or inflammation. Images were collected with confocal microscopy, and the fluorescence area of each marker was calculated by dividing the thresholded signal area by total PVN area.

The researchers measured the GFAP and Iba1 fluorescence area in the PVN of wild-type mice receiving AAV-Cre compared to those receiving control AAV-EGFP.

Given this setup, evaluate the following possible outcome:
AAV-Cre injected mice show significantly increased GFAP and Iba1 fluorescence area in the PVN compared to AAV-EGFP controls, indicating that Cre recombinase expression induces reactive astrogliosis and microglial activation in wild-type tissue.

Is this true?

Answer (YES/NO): YES